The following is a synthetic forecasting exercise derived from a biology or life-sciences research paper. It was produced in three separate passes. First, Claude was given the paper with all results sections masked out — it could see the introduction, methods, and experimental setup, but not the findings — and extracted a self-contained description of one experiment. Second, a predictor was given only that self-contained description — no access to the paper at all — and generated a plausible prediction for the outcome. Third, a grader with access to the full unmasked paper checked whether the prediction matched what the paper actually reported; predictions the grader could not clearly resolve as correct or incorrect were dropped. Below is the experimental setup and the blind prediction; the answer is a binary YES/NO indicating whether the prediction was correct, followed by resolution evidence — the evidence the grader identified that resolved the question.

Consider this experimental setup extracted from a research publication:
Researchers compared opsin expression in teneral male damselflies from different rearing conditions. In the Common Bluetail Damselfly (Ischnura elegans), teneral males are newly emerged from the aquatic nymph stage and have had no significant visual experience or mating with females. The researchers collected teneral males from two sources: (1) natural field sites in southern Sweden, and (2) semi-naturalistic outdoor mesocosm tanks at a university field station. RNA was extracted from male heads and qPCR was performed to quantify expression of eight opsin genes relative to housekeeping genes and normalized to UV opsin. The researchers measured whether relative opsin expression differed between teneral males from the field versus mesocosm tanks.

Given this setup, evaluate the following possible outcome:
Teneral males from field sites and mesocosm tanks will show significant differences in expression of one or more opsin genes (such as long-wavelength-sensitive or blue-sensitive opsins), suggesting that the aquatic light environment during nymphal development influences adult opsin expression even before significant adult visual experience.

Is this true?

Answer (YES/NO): YES